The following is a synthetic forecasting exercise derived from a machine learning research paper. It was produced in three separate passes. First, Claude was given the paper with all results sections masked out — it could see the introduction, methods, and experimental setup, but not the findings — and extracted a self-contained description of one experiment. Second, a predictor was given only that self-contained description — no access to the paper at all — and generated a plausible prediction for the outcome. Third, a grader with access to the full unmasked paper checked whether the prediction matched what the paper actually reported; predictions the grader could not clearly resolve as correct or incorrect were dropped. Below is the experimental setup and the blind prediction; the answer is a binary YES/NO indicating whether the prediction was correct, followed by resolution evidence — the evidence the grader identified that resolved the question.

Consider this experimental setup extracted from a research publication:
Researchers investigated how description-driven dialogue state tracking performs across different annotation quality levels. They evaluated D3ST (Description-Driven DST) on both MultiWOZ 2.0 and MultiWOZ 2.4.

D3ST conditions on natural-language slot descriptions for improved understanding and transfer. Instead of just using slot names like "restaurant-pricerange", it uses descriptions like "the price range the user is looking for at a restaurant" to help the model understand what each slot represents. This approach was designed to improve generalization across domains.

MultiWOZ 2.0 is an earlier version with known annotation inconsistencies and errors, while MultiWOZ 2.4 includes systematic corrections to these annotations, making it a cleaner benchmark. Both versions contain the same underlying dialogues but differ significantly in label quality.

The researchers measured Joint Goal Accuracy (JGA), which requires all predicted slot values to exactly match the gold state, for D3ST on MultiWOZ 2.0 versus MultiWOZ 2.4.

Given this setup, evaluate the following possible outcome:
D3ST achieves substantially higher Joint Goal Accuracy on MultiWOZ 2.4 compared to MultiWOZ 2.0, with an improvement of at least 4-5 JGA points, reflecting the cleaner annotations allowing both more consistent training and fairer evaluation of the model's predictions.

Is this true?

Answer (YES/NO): YES